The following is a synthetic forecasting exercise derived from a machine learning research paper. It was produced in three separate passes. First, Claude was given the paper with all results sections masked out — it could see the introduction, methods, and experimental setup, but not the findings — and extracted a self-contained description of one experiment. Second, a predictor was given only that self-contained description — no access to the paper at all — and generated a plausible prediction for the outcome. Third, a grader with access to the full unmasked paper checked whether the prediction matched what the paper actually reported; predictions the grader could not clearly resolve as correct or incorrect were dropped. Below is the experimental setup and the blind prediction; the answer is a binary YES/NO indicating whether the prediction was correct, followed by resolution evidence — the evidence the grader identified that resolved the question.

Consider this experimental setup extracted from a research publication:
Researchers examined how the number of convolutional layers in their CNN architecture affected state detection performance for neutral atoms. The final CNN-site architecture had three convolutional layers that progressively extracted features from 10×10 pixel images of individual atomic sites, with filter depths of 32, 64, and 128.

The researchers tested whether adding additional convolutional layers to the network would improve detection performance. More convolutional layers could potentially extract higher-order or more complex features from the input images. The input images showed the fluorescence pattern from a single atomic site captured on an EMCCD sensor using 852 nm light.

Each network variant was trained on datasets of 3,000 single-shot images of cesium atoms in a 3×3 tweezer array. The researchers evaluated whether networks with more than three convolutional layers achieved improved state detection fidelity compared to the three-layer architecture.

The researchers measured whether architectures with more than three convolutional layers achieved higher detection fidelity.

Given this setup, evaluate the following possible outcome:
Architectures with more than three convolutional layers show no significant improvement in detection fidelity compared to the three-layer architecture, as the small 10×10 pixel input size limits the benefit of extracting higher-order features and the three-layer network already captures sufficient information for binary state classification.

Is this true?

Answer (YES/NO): YES